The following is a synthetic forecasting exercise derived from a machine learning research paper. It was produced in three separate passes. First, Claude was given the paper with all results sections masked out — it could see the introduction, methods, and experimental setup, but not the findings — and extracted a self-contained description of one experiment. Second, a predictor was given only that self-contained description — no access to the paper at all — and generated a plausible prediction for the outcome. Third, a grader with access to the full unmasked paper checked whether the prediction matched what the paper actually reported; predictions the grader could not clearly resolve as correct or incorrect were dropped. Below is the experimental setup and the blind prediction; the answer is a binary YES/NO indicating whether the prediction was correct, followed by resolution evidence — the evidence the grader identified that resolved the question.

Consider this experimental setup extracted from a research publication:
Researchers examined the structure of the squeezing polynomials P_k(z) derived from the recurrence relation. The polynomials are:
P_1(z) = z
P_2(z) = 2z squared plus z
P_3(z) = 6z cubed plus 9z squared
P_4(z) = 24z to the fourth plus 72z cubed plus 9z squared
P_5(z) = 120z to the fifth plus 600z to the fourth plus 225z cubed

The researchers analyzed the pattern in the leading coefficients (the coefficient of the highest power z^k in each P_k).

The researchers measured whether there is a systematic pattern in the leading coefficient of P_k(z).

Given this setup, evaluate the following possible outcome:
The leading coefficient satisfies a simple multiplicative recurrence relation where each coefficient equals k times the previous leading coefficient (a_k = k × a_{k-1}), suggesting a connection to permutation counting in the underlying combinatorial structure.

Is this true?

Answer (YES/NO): YES